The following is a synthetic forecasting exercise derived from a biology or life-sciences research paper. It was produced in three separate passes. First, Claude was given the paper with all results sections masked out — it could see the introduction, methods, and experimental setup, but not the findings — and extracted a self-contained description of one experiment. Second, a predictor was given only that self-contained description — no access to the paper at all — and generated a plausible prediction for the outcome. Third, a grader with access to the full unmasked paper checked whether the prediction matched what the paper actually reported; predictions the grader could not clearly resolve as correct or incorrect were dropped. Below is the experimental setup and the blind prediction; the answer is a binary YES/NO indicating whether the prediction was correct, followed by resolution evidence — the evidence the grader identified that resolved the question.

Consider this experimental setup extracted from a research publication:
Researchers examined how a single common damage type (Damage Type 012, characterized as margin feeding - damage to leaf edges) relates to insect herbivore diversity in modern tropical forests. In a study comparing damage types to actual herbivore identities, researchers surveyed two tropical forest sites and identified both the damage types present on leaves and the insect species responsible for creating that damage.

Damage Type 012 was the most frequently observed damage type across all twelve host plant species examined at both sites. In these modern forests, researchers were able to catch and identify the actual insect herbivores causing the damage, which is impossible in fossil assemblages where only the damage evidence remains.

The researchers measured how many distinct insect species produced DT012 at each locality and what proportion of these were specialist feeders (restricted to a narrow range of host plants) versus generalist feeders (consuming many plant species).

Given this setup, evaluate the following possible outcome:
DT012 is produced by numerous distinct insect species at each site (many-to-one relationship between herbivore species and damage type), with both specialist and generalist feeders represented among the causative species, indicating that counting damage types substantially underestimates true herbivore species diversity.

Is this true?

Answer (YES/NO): YES